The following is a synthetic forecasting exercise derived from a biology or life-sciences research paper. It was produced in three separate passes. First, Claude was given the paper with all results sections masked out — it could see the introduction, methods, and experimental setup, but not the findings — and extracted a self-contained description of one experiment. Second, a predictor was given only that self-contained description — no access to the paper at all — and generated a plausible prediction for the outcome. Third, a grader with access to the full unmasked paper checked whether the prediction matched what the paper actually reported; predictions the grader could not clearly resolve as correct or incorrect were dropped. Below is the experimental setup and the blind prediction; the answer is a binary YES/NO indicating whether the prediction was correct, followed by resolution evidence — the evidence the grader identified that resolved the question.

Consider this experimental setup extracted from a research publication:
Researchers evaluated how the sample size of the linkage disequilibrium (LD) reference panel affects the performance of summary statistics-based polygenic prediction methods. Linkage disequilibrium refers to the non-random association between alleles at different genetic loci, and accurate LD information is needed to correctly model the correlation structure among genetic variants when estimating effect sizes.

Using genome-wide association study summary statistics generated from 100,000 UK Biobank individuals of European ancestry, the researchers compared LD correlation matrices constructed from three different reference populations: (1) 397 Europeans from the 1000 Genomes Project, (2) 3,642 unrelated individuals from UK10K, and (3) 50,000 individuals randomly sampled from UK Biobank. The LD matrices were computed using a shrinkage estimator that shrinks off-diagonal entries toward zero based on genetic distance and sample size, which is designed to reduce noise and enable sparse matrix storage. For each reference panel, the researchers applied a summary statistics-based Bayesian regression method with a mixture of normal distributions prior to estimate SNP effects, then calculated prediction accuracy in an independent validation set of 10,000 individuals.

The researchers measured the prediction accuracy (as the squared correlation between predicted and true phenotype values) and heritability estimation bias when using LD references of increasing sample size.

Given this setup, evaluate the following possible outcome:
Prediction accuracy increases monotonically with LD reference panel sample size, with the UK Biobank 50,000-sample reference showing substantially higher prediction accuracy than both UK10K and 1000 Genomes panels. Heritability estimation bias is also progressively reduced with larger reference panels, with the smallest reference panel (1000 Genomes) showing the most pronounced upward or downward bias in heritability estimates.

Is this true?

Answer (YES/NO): NO